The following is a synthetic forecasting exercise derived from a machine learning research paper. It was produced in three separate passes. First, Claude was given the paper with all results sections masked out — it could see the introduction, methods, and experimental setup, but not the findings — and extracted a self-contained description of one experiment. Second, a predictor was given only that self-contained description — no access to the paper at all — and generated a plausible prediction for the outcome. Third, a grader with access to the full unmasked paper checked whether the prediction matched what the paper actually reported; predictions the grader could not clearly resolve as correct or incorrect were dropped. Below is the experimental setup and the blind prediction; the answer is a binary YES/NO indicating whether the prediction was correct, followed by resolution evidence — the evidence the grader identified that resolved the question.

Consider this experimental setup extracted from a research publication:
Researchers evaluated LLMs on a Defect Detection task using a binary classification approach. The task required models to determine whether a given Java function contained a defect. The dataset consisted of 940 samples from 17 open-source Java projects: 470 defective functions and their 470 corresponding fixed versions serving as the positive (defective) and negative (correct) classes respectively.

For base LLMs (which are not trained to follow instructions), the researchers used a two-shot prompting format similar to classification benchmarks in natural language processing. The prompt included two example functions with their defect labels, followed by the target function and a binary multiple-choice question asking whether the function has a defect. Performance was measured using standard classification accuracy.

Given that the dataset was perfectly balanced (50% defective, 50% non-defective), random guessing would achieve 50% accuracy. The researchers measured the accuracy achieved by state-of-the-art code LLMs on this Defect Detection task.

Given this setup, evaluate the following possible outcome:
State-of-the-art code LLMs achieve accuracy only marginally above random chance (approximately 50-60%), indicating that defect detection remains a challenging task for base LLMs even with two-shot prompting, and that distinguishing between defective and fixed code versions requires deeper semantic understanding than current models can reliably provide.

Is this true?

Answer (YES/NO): YES